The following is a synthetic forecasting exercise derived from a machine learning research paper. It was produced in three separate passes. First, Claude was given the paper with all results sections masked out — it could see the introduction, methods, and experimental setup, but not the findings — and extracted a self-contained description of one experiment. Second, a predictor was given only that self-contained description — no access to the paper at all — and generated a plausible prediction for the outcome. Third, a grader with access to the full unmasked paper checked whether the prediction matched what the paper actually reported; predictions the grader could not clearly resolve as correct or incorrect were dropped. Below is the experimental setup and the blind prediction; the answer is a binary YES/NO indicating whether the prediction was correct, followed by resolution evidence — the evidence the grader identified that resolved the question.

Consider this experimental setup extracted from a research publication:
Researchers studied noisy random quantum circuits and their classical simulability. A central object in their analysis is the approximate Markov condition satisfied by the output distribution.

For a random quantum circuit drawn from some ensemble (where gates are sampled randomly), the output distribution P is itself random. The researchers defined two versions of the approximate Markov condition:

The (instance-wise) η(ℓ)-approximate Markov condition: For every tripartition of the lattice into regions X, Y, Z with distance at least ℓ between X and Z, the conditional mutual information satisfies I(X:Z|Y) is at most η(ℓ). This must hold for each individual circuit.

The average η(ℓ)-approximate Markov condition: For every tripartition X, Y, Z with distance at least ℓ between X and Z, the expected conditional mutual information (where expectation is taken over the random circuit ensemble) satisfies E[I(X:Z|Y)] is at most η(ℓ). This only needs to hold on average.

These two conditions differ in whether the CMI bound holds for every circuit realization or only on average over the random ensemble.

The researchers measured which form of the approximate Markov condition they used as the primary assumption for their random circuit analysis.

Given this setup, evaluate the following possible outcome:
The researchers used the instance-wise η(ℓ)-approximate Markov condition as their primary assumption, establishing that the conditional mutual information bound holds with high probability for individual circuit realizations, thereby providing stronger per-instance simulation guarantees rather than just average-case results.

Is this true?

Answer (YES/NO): NO